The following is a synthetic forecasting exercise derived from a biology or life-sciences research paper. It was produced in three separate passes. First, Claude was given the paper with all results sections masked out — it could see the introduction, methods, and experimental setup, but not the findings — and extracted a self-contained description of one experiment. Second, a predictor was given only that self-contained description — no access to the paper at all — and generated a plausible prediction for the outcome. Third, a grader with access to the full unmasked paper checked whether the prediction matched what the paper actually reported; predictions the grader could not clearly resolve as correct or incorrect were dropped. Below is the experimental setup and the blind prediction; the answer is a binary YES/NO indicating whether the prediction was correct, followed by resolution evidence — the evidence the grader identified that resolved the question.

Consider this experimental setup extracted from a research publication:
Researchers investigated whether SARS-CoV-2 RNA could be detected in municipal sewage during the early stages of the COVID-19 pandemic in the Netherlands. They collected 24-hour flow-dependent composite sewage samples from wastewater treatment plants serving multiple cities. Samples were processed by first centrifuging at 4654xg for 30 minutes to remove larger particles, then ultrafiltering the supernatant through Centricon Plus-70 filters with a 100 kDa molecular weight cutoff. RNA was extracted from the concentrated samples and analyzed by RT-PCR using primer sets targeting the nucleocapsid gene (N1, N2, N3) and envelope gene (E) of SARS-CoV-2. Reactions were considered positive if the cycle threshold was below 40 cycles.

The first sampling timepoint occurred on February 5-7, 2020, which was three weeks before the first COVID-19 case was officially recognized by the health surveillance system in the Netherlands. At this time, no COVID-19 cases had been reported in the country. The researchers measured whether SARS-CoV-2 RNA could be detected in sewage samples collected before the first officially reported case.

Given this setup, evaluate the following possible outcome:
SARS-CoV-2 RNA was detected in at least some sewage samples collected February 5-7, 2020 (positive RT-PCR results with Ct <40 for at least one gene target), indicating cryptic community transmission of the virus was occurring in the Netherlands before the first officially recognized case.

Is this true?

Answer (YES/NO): NO